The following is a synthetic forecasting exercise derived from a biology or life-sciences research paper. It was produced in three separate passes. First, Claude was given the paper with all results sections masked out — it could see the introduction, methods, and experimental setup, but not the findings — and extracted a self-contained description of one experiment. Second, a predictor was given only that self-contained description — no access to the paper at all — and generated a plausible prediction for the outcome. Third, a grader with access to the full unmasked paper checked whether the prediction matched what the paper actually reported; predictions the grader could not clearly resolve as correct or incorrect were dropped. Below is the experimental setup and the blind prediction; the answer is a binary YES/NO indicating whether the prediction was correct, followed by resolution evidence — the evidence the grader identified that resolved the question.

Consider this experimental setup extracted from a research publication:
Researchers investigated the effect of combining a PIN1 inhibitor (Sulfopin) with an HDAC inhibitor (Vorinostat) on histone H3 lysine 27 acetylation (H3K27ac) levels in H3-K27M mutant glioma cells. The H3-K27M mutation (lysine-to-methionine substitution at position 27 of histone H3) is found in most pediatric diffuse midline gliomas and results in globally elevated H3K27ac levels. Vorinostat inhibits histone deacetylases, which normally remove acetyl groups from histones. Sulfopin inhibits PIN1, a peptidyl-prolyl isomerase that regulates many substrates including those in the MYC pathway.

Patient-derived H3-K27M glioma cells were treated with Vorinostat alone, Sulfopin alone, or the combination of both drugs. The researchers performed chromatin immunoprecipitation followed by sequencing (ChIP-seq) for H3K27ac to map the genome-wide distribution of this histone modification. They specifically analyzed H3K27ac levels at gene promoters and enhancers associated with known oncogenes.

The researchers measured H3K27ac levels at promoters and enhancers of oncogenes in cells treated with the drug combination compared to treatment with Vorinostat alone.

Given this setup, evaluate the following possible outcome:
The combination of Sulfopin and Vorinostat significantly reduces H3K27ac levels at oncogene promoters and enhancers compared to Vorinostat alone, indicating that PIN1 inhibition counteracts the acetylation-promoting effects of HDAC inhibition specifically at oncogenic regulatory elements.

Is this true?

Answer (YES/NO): YES